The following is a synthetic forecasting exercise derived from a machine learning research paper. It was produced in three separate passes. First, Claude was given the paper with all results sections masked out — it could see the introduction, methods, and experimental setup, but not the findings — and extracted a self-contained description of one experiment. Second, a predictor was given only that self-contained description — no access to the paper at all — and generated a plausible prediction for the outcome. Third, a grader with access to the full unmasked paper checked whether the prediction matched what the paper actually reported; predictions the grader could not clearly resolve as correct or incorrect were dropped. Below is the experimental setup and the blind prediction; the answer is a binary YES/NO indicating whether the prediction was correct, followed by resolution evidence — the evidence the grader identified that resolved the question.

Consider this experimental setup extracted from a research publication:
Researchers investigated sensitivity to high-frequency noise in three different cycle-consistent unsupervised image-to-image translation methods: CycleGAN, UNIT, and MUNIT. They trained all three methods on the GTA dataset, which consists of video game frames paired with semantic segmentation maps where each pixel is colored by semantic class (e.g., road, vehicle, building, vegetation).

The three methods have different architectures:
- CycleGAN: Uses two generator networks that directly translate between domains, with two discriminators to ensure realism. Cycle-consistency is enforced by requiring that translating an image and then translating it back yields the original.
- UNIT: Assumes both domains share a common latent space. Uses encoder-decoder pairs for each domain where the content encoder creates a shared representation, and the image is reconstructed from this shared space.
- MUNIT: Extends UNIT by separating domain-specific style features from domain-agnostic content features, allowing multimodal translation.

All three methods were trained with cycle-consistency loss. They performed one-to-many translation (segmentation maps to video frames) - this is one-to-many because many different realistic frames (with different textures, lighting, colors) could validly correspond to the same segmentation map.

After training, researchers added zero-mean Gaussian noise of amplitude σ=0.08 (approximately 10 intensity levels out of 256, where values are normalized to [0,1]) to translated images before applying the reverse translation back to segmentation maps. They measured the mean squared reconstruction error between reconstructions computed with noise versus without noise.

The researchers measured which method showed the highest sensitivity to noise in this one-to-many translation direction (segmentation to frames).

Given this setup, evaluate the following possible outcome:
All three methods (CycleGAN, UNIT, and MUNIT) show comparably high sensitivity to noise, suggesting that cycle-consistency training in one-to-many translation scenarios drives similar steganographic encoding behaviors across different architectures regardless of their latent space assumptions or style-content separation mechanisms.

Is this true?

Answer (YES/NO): NO